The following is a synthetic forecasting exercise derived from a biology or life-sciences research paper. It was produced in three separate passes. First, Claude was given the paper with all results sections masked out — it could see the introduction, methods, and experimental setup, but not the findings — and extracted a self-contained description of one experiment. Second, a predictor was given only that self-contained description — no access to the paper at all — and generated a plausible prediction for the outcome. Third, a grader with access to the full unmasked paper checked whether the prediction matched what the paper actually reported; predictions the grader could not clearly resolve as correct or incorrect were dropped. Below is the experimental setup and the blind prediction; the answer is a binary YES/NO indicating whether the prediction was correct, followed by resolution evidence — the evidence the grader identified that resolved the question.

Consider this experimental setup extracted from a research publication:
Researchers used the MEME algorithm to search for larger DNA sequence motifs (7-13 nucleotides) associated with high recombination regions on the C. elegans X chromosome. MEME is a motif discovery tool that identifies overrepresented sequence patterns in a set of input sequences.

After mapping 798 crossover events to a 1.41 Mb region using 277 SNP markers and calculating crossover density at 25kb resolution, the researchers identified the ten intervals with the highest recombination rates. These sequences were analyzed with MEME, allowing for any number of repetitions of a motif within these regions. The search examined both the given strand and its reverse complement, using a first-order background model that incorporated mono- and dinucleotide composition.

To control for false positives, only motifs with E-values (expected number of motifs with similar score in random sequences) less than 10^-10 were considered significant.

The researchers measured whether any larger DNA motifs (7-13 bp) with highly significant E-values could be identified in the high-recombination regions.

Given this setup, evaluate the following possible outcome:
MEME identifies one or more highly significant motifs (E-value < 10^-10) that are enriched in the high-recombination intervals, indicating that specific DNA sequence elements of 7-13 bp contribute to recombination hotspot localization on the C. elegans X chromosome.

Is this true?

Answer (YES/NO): NO